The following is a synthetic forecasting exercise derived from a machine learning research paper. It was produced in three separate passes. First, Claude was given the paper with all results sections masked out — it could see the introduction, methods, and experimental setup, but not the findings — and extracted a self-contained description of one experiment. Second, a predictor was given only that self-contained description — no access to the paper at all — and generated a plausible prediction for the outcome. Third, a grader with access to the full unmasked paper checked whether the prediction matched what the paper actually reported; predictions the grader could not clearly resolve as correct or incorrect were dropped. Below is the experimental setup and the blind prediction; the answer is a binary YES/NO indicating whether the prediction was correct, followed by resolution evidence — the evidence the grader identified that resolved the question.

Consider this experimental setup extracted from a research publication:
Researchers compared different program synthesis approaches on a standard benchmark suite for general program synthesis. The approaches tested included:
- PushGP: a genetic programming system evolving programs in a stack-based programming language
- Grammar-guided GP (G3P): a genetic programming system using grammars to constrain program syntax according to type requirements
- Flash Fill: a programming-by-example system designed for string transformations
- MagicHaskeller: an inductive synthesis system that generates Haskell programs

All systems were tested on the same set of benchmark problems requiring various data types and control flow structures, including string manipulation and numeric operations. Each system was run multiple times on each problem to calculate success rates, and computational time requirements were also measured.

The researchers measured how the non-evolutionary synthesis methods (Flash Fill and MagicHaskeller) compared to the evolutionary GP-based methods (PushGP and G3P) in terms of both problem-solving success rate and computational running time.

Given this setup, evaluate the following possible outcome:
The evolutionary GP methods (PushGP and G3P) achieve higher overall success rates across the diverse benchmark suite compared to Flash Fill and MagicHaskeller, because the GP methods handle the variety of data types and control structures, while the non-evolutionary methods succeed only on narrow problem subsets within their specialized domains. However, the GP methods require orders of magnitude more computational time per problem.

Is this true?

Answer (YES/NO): YES